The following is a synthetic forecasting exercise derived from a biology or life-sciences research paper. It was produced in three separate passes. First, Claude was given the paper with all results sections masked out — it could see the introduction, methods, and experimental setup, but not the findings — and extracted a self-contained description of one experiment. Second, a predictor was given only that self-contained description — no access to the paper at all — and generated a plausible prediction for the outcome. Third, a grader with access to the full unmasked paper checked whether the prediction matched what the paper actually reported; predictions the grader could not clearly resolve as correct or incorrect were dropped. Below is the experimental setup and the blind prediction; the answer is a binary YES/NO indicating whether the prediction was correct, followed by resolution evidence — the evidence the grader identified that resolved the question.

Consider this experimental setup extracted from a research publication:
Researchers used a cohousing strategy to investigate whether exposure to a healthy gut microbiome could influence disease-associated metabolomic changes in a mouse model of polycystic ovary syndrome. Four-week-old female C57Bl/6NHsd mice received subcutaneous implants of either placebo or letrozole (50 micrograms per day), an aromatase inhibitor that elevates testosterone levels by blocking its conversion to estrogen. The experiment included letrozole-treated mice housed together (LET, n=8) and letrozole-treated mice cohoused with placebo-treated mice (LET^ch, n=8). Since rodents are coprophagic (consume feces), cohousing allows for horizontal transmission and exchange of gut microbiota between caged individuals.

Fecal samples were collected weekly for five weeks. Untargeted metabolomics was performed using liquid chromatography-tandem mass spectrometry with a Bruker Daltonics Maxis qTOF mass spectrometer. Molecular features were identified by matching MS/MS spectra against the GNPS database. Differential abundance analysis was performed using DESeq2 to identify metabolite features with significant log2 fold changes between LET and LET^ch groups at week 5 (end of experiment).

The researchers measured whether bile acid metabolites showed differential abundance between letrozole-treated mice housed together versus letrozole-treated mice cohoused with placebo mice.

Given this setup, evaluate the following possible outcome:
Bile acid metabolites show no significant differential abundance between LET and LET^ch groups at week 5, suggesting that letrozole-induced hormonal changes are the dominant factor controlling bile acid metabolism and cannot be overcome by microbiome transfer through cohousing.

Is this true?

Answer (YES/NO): NO